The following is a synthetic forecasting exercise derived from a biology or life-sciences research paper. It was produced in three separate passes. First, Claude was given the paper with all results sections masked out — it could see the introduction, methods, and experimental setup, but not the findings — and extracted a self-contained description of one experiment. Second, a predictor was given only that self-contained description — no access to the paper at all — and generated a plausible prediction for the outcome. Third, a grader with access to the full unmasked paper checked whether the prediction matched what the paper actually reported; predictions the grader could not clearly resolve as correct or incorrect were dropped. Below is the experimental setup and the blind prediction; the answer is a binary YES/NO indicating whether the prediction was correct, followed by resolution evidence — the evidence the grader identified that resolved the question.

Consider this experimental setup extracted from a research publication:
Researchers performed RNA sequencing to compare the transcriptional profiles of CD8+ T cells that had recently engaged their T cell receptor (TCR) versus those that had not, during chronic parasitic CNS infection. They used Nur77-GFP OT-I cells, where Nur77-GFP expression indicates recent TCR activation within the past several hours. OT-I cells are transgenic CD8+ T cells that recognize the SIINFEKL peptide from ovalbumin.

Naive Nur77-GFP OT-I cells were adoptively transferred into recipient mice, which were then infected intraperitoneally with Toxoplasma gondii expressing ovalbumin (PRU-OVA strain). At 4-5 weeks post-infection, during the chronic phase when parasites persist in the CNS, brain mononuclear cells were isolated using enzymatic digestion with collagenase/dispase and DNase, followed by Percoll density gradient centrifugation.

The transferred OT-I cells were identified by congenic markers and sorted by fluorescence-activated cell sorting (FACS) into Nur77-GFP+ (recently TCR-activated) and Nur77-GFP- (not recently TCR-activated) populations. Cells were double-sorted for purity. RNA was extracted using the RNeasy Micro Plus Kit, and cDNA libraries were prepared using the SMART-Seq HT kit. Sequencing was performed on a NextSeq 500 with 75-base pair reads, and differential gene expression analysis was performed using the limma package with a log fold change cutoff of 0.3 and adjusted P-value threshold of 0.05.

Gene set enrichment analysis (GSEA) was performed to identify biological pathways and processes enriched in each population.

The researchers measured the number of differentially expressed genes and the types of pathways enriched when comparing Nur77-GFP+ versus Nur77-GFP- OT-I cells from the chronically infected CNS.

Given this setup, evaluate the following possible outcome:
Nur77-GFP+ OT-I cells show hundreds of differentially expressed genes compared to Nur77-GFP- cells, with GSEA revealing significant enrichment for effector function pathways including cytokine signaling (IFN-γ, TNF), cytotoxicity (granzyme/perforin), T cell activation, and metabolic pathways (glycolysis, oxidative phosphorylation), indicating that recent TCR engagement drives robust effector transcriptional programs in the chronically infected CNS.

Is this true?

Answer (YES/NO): NO